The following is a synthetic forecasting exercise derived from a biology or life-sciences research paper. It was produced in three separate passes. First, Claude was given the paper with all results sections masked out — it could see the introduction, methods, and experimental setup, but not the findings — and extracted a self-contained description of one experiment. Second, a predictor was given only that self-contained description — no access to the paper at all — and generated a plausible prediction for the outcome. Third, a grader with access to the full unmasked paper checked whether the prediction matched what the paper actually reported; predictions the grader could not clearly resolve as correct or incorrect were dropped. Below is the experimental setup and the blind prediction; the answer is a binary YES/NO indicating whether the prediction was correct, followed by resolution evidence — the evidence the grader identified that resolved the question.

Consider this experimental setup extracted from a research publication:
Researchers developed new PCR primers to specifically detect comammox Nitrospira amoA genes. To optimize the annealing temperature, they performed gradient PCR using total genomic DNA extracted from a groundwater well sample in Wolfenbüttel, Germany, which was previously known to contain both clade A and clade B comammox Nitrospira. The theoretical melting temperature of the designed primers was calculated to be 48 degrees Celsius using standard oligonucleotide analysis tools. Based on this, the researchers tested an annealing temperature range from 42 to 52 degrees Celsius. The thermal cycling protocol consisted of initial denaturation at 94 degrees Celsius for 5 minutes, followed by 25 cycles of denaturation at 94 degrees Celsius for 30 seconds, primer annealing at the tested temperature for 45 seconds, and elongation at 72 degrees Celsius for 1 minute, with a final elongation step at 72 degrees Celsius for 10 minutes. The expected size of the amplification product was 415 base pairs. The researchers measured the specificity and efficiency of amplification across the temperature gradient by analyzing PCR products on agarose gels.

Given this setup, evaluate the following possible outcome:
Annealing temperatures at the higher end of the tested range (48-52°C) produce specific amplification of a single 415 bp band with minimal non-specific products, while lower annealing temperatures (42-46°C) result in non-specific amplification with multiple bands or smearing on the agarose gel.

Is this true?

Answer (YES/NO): NO